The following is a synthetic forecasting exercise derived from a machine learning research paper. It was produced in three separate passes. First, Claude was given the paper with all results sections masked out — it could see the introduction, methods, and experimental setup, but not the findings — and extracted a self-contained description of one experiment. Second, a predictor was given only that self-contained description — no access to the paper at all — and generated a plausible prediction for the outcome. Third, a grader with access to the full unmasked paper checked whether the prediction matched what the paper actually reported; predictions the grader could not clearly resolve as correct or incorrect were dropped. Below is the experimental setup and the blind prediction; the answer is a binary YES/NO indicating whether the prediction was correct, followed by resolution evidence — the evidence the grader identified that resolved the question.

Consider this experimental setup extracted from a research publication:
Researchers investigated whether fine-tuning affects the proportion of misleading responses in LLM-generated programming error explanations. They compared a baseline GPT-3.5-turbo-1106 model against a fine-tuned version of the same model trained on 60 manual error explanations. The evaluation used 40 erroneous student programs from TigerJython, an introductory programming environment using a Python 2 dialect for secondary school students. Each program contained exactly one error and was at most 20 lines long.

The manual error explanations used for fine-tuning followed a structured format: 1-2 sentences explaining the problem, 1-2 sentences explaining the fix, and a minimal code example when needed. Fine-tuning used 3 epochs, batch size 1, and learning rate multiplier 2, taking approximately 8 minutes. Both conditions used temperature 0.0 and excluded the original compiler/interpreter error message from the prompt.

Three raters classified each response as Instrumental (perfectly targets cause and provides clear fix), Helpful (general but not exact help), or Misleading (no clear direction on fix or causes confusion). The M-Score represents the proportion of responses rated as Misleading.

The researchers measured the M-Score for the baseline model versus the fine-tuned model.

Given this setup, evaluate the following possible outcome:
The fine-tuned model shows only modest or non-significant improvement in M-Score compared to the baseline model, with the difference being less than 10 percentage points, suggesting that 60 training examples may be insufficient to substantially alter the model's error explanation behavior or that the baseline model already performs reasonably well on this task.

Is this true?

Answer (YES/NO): YES